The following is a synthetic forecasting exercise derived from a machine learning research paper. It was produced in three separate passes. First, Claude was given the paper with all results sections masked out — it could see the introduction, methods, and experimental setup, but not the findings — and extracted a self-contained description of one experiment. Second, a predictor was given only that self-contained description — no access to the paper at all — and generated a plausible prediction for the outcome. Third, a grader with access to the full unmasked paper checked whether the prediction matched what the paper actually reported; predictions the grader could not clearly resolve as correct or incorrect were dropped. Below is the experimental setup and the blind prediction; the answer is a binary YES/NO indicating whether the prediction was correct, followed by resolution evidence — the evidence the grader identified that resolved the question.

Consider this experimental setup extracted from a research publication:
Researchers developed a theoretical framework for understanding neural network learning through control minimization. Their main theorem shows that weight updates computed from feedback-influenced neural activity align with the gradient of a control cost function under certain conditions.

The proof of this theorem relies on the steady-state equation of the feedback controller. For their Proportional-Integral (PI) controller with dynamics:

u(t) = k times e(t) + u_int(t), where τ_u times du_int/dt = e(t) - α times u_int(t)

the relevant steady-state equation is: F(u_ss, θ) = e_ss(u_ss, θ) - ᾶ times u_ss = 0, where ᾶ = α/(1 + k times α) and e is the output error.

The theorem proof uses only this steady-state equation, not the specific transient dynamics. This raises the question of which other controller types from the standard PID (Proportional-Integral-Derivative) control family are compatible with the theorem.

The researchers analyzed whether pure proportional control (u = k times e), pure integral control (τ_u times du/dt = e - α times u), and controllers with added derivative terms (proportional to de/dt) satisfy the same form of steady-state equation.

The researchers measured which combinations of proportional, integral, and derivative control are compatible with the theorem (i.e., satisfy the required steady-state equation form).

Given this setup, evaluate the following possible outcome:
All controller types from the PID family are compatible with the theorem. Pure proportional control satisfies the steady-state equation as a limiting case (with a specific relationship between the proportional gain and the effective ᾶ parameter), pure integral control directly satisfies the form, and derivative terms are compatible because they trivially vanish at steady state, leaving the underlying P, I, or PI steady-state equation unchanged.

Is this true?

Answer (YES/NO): NO